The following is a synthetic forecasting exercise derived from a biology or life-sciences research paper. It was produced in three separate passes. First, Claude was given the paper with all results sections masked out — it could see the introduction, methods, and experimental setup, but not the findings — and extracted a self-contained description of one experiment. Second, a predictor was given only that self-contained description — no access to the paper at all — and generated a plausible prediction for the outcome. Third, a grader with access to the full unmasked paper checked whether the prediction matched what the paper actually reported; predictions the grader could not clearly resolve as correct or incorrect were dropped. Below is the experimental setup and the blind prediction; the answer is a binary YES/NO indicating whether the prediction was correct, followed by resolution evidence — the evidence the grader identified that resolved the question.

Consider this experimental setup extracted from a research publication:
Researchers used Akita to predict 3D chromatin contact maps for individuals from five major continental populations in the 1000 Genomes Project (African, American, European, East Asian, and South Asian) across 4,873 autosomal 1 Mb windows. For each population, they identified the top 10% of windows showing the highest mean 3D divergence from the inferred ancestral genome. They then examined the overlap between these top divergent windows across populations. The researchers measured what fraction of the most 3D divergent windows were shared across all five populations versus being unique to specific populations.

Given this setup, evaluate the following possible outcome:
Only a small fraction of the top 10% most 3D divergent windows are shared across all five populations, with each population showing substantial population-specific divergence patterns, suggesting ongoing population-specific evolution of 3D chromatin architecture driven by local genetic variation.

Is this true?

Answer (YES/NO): NO